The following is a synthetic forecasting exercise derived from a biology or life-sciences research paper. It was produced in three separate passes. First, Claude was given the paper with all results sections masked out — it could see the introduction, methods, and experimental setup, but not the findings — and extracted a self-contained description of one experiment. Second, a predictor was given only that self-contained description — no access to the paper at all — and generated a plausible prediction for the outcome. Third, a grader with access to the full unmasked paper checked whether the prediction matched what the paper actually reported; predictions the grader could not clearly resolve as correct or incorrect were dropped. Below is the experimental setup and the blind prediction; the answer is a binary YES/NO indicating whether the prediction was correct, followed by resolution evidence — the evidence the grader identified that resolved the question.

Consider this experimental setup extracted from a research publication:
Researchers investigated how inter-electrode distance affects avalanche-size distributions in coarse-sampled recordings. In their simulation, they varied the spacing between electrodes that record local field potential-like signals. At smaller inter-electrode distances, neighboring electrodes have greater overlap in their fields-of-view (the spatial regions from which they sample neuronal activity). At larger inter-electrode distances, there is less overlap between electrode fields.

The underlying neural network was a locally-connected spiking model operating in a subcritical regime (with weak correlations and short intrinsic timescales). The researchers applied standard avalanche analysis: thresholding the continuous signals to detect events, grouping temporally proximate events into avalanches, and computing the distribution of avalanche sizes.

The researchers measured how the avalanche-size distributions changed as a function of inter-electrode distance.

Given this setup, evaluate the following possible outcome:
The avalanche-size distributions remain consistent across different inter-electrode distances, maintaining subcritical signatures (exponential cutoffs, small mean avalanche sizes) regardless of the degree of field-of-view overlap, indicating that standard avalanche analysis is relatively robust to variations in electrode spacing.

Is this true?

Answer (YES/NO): NO